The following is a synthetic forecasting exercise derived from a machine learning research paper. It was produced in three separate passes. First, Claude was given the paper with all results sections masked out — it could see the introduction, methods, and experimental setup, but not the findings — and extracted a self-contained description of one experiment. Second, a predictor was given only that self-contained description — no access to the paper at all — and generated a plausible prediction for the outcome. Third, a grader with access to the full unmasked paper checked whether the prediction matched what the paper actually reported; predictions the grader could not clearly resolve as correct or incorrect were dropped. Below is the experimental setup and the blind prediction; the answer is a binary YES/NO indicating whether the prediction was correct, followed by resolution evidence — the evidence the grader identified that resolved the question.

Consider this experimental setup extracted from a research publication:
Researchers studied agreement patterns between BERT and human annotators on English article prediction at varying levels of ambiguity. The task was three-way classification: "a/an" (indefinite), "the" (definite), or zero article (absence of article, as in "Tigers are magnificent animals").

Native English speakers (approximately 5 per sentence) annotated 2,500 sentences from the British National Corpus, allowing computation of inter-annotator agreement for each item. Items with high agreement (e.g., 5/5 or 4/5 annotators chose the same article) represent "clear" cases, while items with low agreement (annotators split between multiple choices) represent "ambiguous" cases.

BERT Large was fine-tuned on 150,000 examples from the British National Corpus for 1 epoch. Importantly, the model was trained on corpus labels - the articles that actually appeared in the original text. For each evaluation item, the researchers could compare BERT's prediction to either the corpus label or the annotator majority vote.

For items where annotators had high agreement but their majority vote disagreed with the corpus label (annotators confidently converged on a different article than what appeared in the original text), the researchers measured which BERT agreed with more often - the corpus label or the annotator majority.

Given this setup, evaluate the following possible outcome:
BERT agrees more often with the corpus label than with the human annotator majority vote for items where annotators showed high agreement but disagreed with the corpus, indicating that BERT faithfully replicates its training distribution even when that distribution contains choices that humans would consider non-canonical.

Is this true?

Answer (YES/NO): NO